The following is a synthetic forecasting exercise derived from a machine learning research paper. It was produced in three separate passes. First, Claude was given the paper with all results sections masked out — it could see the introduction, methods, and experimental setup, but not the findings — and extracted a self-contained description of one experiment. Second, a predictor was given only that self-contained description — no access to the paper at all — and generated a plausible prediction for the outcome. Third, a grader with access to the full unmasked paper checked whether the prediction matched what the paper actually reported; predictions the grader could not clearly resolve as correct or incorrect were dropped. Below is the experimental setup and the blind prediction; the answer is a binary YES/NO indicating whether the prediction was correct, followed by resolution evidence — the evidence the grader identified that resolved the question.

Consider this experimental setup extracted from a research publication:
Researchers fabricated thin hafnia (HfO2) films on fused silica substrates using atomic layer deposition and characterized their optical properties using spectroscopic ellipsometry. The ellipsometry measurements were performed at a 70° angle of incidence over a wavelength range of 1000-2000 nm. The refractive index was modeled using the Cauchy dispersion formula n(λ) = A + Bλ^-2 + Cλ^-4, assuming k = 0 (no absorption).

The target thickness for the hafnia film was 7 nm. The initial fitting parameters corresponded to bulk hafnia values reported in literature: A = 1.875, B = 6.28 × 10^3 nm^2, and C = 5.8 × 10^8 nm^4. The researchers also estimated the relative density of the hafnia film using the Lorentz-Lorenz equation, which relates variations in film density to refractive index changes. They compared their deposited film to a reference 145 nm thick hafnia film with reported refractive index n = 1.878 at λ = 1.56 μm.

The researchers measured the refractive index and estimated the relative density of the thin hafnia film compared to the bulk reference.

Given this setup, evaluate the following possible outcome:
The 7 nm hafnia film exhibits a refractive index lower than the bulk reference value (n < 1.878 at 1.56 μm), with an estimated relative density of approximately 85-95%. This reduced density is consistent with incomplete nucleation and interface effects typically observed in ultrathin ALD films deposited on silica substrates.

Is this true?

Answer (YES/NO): NO